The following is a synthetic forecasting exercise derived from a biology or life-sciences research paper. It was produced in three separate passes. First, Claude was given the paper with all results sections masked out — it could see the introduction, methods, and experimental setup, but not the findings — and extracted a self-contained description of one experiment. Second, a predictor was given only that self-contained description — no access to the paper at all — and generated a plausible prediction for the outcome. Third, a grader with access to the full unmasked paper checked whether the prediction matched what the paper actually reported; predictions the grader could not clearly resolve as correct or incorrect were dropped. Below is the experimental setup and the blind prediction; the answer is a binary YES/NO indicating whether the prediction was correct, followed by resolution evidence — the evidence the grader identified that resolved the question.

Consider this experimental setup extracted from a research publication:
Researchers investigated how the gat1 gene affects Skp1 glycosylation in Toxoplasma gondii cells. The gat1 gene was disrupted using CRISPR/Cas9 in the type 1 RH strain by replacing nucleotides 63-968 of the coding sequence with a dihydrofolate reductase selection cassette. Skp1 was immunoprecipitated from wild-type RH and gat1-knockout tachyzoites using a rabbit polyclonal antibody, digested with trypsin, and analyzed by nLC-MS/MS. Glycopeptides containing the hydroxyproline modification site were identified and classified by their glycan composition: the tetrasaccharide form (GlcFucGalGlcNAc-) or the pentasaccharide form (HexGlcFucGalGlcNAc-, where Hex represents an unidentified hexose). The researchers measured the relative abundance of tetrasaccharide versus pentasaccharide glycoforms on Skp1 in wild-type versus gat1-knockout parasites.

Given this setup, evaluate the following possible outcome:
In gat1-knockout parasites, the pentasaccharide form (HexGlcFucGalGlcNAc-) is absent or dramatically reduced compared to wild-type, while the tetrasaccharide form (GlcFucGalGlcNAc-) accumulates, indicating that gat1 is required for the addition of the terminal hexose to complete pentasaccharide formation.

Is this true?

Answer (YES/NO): YES